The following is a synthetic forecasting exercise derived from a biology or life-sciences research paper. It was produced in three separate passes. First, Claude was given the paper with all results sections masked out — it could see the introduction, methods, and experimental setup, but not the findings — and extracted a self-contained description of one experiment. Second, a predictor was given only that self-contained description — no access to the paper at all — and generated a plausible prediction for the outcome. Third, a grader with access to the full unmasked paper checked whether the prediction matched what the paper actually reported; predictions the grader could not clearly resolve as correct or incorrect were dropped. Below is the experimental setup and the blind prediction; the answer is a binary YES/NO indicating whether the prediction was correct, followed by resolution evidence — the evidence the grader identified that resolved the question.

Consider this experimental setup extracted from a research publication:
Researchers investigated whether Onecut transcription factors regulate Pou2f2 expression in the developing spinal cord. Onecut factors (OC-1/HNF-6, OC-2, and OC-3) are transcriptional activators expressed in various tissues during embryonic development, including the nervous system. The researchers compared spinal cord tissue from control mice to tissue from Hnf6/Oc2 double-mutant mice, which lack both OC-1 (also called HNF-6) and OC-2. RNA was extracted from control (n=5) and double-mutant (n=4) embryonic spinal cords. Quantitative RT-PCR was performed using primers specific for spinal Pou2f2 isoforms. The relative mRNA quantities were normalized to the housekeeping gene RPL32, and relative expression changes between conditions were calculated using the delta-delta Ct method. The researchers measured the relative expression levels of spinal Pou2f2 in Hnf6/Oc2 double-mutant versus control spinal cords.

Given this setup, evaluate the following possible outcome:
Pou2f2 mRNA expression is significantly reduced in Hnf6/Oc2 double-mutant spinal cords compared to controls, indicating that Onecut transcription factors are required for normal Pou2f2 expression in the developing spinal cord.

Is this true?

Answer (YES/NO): NO